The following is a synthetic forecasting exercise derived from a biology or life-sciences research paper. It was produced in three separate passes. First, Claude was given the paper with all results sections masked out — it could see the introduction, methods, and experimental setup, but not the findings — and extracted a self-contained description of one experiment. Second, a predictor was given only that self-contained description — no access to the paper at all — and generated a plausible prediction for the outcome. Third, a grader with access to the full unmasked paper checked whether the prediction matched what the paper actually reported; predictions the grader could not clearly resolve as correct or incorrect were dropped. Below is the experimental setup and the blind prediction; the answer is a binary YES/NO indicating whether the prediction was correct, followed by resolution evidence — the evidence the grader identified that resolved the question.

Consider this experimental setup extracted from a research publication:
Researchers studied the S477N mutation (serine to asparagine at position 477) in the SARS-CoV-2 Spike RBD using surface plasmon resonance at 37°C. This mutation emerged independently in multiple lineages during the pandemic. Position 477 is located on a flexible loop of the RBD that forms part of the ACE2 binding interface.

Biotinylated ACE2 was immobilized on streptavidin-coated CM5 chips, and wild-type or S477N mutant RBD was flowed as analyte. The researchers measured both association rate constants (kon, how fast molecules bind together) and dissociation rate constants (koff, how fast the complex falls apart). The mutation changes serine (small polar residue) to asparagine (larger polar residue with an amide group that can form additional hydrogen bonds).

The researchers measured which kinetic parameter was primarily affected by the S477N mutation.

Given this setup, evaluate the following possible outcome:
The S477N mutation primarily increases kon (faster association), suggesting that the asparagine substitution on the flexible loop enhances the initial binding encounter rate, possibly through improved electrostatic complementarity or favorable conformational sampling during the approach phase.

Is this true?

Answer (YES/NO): NO